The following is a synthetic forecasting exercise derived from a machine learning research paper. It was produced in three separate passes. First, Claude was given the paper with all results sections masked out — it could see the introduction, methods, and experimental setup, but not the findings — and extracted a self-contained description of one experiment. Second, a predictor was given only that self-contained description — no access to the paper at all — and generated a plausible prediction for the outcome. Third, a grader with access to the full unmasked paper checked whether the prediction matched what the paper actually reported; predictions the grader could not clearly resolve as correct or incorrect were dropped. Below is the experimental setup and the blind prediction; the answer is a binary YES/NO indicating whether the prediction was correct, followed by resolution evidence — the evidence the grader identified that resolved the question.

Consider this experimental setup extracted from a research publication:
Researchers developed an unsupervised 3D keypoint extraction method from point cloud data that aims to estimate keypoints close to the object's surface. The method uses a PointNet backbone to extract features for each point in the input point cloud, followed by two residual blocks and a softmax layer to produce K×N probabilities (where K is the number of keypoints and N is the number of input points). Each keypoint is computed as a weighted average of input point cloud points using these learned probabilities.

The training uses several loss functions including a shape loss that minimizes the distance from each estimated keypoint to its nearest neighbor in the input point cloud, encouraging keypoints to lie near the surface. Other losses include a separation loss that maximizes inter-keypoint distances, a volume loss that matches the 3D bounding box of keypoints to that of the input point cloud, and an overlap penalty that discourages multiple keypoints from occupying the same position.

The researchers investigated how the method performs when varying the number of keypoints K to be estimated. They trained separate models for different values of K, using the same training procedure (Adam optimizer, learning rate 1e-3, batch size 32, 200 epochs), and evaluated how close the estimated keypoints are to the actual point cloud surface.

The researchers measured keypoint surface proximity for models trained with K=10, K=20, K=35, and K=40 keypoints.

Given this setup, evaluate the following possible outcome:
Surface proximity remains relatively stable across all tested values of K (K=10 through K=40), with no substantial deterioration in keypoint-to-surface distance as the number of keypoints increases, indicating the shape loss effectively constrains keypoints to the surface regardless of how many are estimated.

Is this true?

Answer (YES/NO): NO